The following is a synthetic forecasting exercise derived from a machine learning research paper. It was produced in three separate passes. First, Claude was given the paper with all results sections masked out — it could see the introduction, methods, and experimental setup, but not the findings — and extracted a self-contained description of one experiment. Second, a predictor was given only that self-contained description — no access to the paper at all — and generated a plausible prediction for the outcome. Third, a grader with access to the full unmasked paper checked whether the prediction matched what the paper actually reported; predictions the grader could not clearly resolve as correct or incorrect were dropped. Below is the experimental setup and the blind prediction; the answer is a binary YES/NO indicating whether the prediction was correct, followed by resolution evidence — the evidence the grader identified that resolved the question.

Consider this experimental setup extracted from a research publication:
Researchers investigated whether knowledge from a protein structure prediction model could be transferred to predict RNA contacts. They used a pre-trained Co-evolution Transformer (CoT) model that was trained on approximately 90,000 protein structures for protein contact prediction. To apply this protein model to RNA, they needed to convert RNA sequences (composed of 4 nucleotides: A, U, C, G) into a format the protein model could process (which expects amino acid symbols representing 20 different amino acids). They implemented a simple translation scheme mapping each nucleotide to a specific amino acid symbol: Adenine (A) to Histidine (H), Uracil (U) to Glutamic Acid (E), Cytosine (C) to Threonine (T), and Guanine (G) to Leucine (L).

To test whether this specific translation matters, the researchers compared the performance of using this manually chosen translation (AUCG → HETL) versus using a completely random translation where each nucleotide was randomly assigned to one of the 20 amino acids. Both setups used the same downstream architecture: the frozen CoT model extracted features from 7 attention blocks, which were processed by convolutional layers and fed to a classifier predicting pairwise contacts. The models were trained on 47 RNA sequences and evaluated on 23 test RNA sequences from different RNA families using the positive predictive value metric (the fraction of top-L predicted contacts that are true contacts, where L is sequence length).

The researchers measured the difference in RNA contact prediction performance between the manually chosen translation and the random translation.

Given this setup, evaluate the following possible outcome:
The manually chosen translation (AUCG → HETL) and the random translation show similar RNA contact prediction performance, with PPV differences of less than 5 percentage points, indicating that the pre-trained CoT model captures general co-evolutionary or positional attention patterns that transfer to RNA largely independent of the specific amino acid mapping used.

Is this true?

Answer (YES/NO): YES